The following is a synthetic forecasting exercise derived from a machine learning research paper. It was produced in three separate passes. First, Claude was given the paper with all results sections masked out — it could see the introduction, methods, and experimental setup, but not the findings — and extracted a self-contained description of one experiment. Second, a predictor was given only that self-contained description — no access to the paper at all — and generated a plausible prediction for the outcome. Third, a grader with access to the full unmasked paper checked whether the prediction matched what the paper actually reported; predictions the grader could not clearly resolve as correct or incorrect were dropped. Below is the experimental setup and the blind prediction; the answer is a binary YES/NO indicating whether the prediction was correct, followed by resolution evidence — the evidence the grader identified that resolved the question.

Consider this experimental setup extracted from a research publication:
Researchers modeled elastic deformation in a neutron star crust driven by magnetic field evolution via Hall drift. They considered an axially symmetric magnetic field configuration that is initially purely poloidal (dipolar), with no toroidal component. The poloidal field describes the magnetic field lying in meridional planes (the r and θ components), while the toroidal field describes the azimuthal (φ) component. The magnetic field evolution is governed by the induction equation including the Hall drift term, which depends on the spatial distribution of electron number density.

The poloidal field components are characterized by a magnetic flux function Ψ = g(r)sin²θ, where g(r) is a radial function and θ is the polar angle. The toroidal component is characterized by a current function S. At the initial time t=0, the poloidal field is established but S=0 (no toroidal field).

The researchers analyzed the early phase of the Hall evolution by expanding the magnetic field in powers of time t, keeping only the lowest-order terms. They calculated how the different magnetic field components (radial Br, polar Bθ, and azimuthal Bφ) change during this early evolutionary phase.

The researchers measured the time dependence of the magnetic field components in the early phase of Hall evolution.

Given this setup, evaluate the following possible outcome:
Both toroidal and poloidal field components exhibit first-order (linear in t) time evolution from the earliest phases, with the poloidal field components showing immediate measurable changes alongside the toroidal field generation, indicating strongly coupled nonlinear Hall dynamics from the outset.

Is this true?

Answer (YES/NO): NO